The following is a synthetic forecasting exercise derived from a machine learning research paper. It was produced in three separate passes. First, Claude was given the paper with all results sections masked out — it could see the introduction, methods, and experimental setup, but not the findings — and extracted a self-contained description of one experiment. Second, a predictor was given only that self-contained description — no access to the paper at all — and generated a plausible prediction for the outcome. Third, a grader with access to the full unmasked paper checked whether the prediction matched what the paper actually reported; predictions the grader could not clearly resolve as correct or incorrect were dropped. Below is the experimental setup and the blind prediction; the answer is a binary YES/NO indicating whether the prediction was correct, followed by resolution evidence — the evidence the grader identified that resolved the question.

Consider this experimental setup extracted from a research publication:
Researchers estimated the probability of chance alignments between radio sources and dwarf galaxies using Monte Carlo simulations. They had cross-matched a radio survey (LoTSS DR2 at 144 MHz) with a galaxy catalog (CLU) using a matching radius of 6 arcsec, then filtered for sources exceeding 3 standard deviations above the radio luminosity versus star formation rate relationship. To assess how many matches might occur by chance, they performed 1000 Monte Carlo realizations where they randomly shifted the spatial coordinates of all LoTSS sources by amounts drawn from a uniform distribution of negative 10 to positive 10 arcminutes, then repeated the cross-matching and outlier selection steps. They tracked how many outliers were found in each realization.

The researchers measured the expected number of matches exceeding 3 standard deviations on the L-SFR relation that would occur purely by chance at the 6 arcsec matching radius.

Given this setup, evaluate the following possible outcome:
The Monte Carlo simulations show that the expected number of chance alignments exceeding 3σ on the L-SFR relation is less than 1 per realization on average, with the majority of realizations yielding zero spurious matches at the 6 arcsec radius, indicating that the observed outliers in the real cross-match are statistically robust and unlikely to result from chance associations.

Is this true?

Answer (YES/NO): NO